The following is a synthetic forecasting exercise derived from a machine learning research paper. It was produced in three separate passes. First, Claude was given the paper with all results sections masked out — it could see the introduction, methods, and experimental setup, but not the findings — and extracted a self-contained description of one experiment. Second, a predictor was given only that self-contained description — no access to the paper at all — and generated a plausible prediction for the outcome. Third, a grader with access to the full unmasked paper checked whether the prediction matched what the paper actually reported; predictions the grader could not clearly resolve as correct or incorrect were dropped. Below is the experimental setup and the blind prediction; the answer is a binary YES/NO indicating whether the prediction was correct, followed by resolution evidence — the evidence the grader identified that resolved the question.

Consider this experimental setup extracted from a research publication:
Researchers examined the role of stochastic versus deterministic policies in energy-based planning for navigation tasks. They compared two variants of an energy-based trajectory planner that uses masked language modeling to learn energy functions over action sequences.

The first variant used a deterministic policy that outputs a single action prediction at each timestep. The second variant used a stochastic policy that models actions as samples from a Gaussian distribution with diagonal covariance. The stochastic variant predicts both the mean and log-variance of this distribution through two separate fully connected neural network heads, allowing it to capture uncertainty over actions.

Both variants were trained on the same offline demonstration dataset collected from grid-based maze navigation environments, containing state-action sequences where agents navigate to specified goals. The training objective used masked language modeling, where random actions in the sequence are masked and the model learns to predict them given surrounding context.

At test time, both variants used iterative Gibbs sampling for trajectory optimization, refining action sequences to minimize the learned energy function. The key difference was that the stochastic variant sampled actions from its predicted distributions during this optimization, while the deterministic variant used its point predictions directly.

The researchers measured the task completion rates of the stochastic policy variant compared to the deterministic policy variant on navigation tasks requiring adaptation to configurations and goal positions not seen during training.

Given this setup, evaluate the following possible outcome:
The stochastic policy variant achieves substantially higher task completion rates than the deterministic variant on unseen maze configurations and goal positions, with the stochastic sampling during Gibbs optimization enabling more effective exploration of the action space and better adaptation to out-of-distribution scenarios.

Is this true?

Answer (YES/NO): YES